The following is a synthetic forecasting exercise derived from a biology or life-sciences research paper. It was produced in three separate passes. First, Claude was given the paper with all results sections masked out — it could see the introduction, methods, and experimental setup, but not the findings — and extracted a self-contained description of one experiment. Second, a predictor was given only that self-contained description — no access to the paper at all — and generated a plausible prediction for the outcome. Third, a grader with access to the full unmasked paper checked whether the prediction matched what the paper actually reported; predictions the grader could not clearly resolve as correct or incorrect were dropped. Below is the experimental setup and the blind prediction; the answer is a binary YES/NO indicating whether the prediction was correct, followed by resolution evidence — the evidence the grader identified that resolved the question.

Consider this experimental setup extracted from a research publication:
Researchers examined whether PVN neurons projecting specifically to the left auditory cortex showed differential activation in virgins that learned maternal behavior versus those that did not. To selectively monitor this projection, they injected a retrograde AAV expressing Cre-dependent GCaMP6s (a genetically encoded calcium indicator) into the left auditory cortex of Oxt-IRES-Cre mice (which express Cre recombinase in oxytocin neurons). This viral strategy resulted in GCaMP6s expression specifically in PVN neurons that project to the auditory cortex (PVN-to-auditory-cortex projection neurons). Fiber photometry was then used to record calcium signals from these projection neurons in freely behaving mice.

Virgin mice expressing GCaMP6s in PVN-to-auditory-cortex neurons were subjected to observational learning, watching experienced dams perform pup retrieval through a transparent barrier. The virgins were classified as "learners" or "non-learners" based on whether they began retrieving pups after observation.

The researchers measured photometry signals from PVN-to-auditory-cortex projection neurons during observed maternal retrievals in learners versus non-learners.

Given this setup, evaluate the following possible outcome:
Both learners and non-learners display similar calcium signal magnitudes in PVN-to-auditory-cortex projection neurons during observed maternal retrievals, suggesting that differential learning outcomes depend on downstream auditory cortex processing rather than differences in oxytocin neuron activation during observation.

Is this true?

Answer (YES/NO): NO